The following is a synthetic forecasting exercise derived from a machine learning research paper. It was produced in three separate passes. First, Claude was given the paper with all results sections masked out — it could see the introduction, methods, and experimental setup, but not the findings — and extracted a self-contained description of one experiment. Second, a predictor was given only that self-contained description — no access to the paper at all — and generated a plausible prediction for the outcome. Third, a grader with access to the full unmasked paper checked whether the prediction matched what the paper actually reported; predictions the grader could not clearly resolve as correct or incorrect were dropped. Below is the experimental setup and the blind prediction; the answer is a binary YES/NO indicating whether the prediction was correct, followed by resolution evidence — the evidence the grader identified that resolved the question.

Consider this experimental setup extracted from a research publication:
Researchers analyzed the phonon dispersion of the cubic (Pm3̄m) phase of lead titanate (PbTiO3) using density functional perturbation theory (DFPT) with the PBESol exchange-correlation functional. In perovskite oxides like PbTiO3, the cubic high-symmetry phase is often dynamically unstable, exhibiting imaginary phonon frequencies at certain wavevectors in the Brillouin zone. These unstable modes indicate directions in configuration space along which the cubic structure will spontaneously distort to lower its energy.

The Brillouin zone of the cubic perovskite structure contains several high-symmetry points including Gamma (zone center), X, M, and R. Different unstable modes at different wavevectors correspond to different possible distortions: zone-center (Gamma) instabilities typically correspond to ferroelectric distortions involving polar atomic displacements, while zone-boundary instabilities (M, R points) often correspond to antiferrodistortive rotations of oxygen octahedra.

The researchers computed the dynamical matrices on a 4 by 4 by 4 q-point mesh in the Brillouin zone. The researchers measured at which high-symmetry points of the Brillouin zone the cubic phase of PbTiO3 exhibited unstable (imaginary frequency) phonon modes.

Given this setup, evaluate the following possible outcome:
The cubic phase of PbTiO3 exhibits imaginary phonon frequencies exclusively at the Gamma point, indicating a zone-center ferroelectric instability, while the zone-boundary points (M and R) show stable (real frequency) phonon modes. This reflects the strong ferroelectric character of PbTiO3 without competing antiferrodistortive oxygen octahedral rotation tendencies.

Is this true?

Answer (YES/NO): NO